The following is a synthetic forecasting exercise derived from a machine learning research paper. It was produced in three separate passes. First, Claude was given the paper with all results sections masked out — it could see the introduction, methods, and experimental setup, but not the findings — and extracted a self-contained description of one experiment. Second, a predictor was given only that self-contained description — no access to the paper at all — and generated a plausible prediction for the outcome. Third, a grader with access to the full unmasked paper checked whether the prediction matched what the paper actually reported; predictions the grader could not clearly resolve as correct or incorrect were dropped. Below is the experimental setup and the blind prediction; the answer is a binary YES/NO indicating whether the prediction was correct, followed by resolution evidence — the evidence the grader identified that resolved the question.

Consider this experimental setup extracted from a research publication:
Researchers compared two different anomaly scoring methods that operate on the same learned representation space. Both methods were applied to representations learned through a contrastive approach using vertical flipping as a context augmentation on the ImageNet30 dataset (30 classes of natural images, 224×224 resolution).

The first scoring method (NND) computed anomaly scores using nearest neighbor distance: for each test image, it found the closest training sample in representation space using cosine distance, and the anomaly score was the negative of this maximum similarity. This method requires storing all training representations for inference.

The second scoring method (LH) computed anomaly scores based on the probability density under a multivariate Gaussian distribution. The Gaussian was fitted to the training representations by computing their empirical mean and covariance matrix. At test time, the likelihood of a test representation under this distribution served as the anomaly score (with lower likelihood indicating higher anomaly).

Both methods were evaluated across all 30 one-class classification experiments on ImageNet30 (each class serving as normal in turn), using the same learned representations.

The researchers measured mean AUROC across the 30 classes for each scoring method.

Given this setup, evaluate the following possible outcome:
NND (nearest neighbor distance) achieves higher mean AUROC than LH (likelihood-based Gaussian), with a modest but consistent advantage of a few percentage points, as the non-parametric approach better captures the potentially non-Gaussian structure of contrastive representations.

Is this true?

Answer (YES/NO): NO